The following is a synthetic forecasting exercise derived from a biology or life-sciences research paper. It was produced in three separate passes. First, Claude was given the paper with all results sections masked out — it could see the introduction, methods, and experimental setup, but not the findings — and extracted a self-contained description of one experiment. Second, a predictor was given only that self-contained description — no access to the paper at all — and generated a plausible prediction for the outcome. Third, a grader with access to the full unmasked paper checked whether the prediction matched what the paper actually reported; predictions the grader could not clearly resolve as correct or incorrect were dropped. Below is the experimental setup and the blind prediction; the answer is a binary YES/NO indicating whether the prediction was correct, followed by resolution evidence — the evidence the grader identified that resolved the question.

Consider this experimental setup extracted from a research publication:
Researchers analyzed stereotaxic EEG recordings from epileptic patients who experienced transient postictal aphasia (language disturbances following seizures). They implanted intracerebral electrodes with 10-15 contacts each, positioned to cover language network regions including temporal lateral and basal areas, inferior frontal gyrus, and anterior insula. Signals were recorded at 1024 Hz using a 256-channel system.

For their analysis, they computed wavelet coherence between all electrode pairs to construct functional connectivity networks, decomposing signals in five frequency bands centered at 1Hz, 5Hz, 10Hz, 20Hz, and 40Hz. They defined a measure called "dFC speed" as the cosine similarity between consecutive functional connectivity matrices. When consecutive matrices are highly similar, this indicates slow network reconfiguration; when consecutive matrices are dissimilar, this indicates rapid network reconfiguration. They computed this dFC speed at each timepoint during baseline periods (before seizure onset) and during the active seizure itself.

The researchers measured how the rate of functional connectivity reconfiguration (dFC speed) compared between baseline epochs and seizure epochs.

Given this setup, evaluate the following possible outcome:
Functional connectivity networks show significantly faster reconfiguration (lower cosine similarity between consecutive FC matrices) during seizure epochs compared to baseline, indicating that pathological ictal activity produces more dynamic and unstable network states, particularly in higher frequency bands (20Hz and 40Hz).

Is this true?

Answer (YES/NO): NO